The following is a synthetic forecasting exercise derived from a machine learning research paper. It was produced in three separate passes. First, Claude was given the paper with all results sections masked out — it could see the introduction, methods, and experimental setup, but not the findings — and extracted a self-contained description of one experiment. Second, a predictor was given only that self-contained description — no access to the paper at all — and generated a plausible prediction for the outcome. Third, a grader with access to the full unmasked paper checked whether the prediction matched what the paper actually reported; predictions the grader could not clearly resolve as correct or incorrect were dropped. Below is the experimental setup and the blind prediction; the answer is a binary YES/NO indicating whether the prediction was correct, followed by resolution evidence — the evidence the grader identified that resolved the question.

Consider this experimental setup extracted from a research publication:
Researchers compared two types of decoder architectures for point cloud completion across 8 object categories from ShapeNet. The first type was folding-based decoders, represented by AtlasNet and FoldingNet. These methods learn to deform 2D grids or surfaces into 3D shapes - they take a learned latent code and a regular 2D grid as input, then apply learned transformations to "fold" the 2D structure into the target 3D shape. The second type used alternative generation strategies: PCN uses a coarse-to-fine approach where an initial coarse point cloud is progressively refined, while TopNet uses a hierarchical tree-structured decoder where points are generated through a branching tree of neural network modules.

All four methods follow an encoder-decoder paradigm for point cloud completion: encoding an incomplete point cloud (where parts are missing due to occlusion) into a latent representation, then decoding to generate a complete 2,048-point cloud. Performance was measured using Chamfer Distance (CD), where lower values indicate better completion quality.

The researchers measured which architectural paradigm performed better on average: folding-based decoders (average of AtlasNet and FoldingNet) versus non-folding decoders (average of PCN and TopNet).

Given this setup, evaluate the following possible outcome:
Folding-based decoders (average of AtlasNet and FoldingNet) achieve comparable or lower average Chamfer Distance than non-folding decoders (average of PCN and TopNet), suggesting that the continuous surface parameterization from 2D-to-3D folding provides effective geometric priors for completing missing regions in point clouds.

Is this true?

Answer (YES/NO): NO